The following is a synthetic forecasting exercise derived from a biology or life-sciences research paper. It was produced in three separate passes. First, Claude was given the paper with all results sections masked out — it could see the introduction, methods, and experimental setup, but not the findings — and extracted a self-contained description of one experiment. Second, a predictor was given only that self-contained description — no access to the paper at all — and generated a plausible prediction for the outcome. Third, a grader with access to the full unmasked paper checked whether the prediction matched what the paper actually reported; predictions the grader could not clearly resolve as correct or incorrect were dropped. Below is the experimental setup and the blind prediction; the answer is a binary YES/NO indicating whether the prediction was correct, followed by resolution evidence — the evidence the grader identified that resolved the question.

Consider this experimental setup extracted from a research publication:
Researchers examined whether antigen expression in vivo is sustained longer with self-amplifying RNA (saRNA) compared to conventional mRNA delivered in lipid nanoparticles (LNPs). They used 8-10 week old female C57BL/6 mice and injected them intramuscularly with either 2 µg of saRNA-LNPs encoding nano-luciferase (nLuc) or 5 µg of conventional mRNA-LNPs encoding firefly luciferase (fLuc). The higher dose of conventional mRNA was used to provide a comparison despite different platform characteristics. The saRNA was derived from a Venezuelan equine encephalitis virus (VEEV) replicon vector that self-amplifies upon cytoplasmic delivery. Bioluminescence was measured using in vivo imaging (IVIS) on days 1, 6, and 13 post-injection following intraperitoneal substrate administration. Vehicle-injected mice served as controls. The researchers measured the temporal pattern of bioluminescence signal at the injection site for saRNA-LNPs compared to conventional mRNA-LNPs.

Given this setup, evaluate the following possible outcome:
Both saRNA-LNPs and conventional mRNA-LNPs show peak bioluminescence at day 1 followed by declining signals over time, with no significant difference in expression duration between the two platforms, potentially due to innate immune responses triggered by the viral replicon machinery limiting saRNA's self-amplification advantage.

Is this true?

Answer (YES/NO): NO